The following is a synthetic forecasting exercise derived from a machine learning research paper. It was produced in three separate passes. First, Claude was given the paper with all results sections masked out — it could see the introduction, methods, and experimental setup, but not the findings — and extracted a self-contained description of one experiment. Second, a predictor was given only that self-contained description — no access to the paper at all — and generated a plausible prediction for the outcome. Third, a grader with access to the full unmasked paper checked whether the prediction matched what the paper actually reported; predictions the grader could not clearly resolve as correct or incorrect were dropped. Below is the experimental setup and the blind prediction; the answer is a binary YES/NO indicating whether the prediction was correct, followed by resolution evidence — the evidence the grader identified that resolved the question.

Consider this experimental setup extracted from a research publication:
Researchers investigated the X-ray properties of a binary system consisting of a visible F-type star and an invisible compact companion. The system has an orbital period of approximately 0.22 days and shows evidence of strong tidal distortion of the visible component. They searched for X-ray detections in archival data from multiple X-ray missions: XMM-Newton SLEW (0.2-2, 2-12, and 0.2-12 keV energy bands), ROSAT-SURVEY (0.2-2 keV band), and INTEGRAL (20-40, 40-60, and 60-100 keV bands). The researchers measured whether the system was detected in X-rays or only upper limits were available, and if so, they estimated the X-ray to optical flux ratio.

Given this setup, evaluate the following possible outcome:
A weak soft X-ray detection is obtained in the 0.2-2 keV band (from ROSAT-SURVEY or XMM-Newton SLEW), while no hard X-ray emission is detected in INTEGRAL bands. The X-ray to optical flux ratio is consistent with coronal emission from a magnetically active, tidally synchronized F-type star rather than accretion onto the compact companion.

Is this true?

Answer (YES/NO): NO